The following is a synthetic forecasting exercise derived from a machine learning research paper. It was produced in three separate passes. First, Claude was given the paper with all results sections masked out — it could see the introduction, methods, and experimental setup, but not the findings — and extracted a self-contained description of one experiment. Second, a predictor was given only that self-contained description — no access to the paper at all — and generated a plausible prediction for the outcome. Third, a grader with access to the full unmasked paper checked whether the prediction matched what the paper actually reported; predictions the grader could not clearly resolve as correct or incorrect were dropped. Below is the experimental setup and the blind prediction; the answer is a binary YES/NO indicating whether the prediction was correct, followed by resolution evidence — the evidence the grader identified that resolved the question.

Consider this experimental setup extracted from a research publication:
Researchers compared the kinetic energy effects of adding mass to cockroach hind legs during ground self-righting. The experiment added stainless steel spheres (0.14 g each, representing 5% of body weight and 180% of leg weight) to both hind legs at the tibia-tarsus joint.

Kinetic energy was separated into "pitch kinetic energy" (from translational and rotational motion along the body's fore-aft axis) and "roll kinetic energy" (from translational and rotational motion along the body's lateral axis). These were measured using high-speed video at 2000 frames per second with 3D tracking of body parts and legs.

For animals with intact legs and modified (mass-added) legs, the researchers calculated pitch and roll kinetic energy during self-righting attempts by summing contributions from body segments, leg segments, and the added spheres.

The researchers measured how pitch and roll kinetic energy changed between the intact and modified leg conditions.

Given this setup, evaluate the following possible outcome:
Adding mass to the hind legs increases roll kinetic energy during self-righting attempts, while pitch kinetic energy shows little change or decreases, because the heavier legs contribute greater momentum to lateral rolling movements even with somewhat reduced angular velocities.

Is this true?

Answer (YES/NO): NO